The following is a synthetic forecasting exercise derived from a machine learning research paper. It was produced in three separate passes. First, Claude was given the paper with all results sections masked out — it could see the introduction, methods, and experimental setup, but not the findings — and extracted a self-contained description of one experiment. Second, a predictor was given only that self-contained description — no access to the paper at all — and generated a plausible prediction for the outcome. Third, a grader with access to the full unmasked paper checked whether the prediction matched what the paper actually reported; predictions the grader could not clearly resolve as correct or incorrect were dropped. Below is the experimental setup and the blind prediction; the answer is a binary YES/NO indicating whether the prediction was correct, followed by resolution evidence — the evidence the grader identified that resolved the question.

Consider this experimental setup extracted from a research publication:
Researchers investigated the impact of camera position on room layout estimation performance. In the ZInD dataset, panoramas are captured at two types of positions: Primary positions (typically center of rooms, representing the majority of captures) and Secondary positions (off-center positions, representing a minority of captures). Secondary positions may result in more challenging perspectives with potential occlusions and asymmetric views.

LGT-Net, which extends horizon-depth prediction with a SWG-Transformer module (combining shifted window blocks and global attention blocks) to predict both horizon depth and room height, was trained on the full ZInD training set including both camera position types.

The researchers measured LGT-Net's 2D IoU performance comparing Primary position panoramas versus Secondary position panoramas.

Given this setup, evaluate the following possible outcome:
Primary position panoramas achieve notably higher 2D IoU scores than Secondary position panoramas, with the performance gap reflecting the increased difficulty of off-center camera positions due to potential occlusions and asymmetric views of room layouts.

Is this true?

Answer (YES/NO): YES